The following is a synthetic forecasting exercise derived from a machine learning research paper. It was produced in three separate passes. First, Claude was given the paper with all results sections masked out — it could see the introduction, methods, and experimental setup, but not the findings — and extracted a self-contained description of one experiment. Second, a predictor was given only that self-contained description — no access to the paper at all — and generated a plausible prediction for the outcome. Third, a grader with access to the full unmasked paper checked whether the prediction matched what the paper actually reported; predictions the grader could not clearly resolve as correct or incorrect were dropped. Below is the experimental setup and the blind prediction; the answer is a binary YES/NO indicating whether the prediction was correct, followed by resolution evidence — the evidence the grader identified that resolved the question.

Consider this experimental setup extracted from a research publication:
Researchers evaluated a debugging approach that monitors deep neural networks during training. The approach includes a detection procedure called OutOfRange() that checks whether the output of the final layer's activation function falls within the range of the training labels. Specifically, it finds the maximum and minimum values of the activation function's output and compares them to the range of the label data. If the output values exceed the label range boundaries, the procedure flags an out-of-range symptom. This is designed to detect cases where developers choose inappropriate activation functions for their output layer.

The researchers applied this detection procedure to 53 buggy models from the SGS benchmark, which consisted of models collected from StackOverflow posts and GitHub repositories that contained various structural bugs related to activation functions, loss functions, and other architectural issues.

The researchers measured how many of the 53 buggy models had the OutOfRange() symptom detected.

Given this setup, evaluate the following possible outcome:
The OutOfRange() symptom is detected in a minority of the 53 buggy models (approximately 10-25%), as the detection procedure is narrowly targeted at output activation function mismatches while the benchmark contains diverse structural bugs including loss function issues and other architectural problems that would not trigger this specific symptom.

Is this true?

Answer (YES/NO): NO